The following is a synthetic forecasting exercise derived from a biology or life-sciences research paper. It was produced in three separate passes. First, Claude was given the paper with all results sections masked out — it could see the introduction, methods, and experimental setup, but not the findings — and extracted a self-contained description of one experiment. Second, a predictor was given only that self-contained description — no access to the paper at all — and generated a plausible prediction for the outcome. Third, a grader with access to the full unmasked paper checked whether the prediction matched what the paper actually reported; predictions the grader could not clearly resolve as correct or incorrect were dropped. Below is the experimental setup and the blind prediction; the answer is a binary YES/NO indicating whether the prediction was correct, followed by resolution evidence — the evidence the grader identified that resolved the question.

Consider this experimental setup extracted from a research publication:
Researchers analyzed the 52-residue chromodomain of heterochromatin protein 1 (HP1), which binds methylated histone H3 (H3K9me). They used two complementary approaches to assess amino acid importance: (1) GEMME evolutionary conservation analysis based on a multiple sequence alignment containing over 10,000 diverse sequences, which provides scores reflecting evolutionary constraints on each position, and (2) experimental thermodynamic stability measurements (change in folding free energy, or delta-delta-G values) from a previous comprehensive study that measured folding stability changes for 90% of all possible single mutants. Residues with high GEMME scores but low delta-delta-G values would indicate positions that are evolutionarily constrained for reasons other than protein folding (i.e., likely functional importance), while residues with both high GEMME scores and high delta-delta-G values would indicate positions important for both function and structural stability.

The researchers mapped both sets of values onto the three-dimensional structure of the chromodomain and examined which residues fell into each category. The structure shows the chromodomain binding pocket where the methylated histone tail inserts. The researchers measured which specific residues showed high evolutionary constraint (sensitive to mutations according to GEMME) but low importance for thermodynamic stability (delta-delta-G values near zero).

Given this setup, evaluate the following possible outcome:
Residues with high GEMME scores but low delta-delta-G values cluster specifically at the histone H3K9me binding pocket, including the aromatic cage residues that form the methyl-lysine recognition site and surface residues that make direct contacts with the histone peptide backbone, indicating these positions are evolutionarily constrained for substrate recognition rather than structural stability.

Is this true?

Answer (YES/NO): YES